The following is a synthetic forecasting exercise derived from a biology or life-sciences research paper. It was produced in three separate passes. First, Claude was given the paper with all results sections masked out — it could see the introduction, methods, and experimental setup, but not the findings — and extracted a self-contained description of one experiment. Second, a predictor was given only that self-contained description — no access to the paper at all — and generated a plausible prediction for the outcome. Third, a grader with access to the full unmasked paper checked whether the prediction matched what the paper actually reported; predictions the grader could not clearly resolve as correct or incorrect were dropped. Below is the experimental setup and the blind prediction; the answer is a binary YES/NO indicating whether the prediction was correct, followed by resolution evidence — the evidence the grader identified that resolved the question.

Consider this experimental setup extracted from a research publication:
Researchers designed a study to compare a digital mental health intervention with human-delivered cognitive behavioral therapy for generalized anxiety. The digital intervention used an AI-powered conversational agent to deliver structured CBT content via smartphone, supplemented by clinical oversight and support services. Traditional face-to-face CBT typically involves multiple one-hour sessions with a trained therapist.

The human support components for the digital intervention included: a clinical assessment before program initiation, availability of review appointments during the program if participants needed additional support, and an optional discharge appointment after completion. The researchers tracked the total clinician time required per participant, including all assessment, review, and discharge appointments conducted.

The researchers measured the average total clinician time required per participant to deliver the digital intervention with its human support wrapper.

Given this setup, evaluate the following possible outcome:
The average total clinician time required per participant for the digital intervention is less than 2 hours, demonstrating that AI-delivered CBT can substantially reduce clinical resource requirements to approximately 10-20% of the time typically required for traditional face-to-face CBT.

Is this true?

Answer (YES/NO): NO